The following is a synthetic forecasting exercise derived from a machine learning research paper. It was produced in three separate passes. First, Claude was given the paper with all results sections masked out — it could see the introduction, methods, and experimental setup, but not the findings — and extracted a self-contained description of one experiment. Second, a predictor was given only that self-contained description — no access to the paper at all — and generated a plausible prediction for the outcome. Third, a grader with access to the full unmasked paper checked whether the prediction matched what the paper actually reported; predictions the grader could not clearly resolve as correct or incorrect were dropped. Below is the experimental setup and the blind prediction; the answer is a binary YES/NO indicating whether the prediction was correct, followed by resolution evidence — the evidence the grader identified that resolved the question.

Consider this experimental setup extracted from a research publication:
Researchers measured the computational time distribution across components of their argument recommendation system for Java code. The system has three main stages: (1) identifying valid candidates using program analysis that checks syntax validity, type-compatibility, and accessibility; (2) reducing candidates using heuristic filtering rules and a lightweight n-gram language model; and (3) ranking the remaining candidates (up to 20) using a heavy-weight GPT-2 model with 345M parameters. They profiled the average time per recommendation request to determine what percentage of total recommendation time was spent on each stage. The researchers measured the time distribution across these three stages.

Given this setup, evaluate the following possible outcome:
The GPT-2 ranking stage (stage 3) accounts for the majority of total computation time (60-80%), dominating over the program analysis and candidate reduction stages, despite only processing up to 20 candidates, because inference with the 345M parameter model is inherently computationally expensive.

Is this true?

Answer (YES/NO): NO